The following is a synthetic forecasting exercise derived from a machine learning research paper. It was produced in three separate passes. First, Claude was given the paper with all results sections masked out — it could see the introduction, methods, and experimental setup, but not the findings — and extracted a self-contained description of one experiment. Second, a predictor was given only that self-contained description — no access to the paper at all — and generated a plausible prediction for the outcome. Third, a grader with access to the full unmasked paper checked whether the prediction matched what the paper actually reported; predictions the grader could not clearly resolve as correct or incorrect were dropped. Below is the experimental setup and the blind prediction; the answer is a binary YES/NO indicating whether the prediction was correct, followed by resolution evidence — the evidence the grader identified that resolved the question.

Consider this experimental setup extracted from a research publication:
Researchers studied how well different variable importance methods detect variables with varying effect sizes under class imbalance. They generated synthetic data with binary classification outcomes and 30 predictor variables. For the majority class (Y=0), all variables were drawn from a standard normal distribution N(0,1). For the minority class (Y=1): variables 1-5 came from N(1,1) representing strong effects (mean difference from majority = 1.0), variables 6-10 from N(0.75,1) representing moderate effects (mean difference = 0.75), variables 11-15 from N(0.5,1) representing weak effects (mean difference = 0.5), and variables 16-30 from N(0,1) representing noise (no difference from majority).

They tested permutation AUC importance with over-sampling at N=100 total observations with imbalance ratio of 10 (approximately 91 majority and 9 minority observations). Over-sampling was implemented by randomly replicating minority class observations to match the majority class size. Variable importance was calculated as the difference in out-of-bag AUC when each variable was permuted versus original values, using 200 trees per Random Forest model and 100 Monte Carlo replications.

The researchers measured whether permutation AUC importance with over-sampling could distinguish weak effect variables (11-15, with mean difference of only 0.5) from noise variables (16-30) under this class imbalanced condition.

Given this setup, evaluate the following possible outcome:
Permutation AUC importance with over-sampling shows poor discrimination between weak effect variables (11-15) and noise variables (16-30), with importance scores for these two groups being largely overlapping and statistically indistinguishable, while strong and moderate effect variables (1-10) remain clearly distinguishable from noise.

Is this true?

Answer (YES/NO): NO